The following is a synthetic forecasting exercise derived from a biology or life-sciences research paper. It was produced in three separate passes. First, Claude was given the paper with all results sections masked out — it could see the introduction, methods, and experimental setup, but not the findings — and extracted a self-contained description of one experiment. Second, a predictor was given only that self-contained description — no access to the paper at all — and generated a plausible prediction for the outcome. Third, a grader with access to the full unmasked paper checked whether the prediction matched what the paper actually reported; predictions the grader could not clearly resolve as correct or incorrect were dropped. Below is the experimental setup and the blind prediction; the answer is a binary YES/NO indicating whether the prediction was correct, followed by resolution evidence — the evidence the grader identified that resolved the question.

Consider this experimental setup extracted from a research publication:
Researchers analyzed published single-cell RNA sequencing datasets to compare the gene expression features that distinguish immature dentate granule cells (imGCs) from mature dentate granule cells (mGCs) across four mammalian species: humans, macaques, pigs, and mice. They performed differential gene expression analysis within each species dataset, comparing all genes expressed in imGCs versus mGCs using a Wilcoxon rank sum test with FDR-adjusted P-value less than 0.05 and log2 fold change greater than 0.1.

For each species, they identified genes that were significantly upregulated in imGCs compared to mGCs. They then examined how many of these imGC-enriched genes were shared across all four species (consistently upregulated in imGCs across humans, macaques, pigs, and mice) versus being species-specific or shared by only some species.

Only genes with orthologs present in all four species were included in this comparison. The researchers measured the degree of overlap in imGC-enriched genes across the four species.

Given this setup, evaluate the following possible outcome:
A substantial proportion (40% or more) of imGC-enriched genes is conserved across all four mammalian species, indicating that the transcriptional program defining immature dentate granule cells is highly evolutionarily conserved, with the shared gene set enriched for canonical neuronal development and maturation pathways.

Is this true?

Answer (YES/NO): NO